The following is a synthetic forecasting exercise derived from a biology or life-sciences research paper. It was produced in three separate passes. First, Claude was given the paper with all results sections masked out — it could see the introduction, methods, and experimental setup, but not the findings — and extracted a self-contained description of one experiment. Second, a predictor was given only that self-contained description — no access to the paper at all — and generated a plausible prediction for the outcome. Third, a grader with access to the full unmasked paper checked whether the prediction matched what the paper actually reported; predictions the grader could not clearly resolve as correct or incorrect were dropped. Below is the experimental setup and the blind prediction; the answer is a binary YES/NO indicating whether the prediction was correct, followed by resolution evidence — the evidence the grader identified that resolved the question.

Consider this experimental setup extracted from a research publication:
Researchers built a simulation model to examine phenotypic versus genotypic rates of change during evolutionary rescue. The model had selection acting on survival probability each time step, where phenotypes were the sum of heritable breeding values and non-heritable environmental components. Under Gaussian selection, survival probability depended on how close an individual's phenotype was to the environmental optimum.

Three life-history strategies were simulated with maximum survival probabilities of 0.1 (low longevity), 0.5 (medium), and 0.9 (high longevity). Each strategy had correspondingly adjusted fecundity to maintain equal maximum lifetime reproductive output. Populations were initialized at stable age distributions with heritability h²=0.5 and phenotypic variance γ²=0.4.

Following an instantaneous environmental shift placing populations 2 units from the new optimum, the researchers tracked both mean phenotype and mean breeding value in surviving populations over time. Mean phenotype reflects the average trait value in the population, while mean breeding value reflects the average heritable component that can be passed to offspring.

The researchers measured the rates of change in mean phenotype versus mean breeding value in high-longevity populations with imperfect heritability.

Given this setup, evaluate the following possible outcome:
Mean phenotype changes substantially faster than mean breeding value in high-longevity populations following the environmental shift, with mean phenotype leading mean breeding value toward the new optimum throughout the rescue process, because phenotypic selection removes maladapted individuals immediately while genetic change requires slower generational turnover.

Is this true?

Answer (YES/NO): YES